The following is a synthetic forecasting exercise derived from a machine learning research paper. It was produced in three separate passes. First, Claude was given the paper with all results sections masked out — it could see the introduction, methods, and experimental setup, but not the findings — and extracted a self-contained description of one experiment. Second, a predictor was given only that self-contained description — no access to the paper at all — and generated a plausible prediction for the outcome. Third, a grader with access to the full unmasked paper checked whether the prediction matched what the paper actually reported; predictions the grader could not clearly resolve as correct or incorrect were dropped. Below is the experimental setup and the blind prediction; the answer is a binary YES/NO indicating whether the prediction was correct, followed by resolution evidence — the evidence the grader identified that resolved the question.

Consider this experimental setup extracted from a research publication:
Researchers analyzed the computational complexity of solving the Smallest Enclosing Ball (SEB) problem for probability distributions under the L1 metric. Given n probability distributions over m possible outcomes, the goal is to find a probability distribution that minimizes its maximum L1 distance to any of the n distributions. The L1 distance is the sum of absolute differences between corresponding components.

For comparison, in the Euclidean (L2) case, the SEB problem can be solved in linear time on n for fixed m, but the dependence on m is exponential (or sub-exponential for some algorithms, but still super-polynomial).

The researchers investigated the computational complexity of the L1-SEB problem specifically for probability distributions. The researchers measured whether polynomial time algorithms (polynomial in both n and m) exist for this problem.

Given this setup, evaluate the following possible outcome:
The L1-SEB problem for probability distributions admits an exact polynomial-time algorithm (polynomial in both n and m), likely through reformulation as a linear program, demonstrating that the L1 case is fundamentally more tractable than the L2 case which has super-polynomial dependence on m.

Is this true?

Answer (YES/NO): YES